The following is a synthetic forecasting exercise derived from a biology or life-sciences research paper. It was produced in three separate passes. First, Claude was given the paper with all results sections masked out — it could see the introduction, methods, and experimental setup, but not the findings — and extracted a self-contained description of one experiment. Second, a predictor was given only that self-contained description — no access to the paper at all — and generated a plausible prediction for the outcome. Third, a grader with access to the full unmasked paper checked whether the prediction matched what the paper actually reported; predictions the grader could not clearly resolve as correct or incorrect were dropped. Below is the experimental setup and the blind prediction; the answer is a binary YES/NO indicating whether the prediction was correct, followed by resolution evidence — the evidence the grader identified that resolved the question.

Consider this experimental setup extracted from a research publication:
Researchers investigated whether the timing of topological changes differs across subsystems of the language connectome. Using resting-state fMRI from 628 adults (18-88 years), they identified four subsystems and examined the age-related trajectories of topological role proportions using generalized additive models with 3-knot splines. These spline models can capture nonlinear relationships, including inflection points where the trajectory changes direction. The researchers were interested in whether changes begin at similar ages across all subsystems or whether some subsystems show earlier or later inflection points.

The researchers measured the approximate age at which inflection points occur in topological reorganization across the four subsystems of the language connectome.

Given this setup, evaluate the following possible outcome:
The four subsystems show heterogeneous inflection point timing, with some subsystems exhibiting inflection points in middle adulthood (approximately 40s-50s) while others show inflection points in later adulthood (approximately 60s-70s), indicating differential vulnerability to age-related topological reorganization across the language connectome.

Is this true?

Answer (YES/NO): NO